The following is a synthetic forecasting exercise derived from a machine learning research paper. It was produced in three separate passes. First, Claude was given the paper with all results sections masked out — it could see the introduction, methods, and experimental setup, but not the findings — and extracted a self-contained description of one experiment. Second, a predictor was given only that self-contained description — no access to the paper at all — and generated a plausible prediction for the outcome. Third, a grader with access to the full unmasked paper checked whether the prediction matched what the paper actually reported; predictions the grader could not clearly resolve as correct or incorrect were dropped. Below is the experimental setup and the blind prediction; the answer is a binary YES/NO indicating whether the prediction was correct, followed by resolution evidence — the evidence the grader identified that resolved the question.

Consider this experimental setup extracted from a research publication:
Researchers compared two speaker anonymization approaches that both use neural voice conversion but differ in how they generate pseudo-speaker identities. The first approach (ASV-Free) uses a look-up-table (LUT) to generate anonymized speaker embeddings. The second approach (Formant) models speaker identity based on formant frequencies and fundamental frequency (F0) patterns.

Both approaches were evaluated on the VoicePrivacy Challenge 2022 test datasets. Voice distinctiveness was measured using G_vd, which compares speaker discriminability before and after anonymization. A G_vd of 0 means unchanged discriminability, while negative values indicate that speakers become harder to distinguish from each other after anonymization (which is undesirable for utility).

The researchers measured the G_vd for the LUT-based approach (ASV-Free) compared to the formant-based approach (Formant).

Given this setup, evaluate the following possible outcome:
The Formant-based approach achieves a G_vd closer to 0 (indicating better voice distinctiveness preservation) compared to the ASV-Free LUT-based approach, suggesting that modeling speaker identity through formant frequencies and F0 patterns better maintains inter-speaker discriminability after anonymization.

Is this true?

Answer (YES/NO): YES